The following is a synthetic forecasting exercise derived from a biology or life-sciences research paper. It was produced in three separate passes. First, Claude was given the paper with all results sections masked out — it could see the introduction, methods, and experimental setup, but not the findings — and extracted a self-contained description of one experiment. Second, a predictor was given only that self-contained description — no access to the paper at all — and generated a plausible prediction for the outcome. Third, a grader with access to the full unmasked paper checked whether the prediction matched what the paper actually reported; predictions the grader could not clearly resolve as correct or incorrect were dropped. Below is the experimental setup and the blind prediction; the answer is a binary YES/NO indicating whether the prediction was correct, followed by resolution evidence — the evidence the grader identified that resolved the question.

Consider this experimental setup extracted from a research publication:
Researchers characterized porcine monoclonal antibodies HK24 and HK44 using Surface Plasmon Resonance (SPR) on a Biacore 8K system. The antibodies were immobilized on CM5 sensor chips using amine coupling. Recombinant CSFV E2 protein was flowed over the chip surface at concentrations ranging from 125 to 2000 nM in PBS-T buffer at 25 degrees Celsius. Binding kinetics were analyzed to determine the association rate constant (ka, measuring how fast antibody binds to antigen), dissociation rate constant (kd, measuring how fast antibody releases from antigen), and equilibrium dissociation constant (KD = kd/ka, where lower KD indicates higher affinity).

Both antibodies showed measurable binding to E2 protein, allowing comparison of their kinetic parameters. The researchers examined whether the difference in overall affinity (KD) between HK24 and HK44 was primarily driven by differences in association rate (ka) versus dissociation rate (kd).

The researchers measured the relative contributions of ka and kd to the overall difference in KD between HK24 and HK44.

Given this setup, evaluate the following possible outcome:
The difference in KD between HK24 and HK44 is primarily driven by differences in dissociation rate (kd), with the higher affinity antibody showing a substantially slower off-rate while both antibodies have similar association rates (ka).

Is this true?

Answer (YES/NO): NO